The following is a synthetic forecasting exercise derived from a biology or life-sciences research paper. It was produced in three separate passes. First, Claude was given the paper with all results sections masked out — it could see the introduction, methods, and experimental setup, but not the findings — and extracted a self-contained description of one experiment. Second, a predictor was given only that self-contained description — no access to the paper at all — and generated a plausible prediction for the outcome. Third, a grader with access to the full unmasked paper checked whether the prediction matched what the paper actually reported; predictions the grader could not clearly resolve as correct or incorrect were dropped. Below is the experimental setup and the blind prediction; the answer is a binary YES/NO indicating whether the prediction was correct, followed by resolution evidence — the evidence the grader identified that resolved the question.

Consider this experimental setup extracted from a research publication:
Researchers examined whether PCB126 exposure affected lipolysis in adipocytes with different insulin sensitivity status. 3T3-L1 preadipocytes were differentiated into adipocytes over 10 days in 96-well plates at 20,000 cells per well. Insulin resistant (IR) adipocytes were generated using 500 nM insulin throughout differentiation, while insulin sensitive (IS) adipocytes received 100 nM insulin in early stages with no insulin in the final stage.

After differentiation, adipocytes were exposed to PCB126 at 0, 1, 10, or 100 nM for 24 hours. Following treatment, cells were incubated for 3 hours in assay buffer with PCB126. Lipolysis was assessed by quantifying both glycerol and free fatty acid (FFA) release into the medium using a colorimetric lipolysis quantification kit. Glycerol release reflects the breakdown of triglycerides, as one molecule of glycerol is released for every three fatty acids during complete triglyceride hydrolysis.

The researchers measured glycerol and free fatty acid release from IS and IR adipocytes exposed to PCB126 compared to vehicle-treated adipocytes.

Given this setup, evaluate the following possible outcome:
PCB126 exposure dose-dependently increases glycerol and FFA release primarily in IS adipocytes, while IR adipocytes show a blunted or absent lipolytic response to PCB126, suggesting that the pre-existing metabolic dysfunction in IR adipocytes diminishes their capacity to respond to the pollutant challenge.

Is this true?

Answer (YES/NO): NO